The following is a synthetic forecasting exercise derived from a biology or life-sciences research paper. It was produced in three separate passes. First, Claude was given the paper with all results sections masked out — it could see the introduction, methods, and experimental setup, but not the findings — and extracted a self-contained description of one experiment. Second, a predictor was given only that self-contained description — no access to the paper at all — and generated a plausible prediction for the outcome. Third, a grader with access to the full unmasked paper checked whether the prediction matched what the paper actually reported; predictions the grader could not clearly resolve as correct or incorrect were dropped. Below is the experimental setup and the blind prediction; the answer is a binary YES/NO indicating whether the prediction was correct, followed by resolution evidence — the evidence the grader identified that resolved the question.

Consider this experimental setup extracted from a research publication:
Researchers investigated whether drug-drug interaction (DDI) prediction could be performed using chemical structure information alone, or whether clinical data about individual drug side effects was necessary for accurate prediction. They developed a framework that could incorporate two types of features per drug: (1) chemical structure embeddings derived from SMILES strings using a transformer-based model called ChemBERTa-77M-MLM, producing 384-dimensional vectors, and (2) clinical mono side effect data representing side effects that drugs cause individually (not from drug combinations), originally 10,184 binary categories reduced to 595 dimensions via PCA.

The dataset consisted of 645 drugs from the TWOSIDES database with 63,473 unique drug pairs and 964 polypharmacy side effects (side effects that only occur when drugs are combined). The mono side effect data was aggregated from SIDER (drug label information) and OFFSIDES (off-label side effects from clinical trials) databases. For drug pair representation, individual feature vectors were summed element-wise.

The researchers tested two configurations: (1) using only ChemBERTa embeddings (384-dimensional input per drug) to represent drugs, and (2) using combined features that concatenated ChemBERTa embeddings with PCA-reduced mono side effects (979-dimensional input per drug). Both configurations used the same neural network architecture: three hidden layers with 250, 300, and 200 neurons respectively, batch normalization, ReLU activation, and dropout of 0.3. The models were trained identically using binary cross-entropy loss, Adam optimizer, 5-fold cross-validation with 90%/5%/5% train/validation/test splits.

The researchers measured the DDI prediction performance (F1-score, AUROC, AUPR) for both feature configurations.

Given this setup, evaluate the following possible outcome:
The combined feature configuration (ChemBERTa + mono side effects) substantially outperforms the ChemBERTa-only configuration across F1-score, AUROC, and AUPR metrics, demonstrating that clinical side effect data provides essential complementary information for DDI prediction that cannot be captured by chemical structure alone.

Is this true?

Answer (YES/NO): YES